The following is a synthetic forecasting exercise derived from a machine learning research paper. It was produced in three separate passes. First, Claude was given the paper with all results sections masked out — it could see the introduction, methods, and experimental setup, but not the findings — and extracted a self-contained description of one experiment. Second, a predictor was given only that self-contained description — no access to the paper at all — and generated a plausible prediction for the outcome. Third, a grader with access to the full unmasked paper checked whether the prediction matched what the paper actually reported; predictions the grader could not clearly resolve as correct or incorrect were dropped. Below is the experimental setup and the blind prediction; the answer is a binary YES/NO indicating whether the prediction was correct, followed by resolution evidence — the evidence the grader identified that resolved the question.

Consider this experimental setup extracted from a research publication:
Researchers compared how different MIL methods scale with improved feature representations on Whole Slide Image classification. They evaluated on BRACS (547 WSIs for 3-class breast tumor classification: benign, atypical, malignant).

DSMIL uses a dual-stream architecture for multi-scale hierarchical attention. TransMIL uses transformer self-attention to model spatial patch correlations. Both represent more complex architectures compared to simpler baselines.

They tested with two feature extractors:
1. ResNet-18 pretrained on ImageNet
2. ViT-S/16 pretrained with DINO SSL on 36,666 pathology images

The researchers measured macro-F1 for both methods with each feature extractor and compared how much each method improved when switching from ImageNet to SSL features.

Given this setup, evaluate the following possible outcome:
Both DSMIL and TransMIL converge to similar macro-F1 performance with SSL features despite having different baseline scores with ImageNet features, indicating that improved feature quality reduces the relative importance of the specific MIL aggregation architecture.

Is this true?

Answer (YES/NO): NO